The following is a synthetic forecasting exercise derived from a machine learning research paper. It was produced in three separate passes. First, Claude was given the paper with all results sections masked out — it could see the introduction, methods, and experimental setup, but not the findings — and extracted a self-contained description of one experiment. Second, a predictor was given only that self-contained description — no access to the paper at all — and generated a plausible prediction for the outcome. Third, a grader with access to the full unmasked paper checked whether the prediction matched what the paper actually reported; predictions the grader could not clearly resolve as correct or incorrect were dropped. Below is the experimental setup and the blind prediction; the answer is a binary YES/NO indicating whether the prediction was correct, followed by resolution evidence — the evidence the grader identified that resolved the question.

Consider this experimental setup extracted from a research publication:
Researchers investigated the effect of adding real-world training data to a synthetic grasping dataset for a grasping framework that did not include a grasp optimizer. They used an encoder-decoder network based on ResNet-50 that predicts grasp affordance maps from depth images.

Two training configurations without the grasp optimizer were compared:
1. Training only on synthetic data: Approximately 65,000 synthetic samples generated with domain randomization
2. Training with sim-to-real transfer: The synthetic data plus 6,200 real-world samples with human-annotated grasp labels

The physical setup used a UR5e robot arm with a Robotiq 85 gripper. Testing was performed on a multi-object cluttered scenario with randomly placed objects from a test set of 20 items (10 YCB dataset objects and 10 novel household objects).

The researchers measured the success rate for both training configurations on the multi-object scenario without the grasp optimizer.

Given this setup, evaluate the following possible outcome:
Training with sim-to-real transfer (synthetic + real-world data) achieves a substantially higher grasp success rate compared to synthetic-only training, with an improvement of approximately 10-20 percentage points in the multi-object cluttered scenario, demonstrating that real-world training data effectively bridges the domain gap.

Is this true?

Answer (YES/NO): NO